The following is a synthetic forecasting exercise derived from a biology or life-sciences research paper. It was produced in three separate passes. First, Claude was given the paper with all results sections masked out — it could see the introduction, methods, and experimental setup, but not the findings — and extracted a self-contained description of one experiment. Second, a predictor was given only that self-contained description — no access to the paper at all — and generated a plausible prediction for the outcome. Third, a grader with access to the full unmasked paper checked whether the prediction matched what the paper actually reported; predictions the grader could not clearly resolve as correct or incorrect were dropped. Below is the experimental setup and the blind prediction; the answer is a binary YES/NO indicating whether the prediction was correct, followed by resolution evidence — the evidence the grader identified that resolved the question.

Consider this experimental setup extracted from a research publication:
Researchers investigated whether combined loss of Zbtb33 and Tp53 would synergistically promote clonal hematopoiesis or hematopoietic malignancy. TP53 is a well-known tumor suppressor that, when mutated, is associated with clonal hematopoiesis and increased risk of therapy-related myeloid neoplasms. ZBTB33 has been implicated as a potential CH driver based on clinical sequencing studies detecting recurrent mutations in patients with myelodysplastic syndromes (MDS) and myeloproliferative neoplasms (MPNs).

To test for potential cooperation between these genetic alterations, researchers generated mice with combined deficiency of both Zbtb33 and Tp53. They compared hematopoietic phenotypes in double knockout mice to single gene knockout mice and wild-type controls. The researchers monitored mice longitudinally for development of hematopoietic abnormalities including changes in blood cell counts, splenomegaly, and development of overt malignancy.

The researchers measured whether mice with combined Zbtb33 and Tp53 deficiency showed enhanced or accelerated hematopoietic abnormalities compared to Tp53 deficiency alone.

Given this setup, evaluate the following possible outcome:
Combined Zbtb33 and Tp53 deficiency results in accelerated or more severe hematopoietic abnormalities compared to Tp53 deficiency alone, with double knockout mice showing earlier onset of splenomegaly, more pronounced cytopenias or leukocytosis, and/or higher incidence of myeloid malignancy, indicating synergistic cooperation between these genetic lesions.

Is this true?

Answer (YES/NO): NO